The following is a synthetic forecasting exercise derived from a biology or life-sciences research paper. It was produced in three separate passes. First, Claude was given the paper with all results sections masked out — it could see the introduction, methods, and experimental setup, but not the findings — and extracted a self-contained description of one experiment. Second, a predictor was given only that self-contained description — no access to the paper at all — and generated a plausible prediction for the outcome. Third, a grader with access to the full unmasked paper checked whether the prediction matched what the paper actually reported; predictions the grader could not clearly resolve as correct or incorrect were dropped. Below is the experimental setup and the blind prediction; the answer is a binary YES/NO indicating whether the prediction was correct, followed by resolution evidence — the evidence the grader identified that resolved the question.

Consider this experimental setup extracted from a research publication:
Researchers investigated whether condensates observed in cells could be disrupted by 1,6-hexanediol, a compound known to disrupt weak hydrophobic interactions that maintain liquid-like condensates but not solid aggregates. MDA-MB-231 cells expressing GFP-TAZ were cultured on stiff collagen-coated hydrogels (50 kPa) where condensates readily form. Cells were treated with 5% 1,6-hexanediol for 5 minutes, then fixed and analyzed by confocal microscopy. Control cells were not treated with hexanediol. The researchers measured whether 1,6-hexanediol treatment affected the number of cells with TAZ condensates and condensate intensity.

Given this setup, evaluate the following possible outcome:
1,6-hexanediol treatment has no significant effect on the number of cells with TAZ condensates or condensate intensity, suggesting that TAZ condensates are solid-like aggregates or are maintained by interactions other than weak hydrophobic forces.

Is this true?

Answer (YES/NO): NO